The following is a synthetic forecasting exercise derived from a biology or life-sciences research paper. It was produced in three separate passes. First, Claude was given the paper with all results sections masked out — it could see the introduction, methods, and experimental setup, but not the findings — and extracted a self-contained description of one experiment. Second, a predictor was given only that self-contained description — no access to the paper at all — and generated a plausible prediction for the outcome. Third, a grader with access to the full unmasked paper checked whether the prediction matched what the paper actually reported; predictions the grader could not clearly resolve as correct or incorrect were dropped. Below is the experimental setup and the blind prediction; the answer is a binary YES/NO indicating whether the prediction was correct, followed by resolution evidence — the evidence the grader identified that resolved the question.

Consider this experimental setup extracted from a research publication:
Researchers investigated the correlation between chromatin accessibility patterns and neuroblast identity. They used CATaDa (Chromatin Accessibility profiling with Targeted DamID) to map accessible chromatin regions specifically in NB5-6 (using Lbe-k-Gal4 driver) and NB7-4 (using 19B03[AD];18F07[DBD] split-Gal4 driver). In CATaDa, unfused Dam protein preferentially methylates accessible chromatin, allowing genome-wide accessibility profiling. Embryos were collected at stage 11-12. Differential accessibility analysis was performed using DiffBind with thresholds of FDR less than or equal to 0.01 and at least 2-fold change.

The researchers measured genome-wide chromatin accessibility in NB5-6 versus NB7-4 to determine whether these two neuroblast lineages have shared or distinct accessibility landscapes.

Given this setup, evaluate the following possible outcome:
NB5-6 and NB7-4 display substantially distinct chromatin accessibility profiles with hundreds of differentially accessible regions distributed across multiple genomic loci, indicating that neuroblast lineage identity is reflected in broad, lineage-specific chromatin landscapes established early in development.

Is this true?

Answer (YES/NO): YES